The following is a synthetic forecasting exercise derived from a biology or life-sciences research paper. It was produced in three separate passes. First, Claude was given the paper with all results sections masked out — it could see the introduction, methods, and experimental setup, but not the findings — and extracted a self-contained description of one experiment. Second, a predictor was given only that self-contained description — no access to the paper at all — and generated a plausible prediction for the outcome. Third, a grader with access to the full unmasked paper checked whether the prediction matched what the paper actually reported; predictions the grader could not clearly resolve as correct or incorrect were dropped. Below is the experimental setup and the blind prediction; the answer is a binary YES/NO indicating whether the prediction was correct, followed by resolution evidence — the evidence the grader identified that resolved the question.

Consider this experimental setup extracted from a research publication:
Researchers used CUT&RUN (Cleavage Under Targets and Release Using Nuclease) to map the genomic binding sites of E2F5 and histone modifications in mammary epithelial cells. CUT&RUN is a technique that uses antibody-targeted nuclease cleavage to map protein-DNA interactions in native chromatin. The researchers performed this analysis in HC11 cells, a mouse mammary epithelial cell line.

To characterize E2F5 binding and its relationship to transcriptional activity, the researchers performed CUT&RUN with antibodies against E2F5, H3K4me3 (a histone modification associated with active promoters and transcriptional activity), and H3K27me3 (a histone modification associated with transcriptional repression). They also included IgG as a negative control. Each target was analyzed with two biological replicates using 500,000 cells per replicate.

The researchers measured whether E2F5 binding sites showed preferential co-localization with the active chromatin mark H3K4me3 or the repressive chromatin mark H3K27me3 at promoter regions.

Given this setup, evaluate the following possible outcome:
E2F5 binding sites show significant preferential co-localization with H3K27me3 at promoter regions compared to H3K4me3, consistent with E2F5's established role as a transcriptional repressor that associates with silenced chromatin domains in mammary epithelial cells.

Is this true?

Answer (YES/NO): NO